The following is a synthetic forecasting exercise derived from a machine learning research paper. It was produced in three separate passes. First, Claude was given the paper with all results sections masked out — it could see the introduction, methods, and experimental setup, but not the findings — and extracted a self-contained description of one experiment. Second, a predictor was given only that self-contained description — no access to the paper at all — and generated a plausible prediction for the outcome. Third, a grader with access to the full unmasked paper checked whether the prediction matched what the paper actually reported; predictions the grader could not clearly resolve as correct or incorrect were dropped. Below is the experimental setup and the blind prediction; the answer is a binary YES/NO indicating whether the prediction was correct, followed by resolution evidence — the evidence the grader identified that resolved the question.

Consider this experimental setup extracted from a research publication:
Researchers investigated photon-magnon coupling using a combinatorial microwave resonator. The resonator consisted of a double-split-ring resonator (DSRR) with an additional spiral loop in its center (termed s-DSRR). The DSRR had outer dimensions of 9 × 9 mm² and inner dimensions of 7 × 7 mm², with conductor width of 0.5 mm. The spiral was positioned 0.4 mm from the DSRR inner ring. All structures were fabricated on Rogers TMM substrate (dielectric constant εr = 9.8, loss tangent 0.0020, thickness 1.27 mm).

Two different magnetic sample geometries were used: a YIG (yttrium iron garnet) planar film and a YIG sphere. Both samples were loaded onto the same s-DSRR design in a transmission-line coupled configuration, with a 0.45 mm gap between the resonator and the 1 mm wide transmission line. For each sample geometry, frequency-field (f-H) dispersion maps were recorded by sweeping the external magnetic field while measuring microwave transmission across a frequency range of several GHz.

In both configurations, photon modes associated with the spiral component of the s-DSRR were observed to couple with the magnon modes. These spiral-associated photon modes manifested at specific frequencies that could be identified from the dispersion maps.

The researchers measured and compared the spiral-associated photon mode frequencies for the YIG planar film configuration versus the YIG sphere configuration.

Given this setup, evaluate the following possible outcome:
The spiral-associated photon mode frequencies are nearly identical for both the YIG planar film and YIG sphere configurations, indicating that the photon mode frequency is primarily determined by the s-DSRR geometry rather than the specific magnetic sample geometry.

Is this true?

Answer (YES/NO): NO